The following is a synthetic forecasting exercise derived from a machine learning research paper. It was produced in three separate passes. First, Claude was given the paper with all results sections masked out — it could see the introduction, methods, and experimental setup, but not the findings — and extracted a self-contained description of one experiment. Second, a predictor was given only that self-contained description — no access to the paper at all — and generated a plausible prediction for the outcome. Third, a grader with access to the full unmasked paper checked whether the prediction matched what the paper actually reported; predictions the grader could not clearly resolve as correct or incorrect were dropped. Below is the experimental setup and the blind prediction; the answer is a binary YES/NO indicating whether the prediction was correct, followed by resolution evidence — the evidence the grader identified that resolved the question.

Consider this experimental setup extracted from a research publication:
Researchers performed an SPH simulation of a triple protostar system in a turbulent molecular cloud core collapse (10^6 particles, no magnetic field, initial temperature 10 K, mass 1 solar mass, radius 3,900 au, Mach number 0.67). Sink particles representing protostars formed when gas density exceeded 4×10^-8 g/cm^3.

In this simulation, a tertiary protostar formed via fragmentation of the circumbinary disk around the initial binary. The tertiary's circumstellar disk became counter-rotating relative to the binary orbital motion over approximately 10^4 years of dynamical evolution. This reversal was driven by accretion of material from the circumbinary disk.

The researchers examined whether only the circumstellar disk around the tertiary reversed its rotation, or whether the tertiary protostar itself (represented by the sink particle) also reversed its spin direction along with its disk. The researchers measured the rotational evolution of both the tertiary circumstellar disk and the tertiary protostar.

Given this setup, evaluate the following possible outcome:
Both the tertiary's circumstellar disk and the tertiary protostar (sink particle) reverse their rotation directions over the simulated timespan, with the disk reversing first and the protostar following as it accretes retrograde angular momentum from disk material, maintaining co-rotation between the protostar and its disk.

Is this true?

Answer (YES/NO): YES